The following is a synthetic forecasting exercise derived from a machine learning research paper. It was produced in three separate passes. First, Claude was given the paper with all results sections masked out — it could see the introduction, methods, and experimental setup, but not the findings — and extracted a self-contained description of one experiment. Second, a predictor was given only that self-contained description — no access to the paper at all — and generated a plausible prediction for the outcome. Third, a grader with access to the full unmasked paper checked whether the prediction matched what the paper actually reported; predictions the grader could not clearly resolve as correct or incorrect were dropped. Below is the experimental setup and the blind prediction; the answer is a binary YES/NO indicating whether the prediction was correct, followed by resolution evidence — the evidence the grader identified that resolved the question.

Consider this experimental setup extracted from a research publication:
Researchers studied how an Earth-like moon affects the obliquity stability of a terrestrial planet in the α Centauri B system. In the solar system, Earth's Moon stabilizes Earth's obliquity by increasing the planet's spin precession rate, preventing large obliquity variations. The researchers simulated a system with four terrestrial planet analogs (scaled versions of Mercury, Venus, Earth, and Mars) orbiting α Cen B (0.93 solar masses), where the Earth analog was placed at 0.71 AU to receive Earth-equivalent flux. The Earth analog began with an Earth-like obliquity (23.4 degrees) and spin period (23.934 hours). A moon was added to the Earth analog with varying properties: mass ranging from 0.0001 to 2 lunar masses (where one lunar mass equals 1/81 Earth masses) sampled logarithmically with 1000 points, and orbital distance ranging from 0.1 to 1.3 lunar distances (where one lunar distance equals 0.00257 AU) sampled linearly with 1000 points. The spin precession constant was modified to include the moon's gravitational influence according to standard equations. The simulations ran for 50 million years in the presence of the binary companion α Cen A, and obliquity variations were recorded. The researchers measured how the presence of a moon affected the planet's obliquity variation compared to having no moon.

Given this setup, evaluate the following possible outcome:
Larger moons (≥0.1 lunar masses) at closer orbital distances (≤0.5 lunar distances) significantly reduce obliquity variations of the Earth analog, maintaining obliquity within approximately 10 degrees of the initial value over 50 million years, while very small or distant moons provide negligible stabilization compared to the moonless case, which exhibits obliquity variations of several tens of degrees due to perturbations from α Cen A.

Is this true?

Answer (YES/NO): NO